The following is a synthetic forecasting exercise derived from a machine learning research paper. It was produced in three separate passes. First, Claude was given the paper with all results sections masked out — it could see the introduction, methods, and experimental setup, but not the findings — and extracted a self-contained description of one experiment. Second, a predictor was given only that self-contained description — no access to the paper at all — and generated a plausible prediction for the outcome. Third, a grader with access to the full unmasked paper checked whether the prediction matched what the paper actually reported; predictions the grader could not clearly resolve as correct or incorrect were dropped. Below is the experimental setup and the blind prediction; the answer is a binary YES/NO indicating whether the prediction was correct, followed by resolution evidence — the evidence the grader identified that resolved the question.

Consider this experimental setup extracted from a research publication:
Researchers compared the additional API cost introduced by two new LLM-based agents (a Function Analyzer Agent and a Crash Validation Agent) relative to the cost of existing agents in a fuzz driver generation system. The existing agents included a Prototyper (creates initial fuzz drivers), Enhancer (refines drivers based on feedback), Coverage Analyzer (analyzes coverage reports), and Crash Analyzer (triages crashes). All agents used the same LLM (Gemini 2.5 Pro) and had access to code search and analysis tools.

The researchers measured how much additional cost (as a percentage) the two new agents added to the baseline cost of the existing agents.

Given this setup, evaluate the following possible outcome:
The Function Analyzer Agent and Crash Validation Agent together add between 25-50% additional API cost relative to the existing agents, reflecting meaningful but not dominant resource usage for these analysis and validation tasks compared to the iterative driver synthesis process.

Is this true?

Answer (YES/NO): NO